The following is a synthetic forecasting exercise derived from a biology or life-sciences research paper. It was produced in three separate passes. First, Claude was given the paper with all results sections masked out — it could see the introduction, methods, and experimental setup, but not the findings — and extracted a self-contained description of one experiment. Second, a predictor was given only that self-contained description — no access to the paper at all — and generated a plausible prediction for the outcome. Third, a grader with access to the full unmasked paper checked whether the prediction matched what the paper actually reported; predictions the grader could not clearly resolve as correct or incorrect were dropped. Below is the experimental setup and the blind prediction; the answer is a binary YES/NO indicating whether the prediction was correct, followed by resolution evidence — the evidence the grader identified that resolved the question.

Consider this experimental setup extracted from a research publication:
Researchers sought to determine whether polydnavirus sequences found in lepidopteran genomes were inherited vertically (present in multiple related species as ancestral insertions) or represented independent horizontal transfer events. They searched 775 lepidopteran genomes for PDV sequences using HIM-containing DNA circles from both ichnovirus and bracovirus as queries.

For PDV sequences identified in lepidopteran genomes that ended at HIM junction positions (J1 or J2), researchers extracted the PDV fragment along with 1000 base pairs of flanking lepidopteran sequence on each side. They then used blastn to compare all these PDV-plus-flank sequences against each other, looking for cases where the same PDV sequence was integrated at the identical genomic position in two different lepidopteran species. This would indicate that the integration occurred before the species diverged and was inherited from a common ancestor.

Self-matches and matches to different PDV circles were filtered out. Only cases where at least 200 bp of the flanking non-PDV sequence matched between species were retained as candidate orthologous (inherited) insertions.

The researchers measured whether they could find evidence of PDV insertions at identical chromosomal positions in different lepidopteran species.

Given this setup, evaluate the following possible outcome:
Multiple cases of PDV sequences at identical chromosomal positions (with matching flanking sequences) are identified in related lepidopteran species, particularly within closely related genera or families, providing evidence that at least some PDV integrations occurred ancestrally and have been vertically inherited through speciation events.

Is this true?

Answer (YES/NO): YES